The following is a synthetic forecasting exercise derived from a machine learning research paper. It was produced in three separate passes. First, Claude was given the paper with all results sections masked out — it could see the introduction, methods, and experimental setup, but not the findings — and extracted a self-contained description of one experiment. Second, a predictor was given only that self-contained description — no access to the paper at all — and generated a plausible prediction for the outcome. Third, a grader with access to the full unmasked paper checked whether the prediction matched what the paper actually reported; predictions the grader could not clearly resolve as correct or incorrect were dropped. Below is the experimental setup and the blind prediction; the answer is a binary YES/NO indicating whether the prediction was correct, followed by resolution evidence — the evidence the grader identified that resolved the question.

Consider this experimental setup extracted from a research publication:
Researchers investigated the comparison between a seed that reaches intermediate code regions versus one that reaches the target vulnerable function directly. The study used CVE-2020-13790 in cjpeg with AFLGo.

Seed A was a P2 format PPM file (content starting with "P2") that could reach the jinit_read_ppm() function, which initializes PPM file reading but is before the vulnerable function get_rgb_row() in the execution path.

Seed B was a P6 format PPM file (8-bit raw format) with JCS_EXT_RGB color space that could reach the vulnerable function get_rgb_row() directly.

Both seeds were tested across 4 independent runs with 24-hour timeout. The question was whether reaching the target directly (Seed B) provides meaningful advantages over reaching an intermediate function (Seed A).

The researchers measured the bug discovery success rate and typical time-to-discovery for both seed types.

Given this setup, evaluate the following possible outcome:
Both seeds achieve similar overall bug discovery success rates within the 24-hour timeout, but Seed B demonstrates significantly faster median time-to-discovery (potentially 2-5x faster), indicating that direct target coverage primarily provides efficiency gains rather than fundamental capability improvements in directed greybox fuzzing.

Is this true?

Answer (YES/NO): NO